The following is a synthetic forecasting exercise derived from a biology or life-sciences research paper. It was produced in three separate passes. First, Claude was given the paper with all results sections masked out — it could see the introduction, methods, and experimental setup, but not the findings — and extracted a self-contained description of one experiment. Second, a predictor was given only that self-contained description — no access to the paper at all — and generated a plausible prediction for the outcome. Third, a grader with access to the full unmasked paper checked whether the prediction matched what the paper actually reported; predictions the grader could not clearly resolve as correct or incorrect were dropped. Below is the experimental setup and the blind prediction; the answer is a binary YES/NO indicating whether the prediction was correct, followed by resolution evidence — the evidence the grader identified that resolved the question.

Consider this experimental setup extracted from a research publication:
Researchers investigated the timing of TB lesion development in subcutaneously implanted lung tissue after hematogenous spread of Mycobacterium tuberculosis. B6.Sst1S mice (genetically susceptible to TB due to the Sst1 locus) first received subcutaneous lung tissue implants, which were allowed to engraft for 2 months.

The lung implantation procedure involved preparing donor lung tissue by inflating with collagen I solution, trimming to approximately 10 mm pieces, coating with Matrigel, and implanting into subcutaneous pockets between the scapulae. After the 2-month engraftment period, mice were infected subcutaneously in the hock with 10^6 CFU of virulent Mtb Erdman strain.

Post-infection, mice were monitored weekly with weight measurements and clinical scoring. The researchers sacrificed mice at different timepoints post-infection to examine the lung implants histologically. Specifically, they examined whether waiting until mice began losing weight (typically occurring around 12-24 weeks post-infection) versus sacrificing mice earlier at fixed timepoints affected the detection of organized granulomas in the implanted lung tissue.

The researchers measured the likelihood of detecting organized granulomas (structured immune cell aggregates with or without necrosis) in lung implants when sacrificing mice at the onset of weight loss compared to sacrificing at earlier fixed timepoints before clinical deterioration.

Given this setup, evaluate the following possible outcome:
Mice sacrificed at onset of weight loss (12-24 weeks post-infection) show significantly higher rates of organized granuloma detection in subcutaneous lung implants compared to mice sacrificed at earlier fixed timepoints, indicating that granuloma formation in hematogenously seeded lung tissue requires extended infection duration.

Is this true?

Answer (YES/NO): YES